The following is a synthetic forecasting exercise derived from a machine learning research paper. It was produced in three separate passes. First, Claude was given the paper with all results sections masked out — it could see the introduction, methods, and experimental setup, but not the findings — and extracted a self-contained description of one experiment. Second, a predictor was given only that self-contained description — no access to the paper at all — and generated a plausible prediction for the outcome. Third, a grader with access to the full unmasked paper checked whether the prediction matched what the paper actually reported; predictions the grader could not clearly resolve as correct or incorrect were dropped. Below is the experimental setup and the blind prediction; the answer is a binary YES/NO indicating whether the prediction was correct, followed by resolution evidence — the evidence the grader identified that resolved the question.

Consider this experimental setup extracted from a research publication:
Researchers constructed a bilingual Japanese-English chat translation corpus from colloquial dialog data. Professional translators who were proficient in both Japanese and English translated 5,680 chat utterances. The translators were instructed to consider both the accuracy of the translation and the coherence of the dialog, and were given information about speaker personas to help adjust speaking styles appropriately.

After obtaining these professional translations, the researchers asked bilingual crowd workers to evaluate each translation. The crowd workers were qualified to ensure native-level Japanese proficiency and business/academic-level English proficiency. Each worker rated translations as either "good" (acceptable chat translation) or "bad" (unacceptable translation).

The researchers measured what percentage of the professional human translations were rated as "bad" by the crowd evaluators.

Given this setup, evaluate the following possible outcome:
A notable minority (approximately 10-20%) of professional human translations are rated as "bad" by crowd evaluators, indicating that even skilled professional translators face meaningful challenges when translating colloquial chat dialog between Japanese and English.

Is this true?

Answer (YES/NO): YES